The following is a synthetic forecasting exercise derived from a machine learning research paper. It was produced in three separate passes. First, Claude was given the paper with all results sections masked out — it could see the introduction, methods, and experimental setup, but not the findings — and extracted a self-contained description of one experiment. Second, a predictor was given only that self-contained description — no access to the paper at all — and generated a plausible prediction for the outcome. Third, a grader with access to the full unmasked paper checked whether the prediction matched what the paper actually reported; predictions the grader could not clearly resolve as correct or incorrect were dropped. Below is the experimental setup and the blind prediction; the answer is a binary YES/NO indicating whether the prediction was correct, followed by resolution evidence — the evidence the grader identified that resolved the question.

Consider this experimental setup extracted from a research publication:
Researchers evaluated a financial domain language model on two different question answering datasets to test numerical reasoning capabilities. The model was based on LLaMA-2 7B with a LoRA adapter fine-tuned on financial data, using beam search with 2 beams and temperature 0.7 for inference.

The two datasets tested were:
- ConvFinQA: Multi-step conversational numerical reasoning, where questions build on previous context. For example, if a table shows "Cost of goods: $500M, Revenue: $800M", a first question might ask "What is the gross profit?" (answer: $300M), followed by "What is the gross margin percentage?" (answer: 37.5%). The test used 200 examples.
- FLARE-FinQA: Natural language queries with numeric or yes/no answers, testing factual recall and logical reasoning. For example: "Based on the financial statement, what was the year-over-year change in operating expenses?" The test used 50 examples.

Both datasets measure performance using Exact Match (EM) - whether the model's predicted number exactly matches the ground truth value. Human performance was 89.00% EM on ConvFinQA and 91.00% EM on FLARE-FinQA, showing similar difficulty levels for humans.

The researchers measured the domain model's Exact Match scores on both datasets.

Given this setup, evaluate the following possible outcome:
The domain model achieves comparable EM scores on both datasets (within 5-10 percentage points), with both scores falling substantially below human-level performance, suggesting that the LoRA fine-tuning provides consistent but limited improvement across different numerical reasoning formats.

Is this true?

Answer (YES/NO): NO